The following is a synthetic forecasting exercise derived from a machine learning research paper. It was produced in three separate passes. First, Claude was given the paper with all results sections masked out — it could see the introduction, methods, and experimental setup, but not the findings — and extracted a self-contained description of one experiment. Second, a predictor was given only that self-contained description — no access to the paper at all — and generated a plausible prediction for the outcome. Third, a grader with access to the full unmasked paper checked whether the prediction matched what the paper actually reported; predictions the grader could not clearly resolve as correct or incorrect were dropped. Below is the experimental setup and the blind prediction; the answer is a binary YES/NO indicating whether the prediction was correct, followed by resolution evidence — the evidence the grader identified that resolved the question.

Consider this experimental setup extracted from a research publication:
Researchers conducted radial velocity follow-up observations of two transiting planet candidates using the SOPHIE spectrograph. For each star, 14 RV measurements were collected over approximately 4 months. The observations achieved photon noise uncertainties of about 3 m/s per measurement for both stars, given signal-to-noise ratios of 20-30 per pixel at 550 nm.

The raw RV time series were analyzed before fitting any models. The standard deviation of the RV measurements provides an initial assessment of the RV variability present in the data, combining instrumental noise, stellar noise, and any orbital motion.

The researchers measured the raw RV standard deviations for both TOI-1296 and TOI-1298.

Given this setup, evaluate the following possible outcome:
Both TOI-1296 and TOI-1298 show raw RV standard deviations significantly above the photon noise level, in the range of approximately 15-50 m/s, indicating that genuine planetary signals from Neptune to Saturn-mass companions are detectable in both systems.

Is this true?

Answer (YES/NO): YES